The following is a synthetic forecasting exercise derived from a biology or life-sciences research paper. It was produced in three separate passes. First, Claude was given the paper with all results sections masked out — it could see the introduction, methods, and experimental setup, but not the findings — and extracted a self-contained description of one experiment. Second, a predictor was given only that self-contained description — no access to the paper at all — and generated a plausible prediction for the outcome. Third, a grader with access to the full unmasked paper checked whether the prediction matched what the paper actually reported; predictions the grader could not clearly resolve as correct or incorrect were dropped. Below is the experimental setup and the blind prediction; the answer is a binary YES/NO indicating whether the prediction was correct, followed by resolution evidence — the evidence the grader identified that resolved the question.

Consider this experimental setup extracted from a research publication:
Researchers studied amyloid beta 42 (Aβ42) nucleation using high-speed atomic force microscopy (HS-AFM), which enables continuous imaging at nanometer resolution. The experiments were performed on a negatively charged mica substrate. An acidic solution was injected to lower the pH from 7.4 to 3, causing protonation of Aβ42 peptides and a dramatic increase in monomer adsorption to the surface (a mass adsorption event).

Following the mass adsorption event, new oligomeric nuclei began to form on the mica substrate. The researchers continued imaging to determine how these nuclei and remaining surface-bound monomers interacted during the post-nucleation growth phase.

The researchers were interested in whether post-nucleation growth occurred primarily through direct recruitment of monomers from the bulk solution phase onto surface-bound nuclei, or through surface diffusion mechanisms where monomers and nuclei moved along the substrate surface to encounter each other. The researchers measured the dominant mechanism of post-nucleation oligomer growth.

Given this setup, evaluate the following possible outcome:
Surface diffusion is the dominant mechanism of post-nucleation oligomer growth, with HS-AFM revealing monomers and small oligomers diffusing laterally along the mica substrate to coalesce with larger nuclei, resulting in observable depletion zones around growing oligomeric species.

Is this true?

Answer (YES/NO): NO